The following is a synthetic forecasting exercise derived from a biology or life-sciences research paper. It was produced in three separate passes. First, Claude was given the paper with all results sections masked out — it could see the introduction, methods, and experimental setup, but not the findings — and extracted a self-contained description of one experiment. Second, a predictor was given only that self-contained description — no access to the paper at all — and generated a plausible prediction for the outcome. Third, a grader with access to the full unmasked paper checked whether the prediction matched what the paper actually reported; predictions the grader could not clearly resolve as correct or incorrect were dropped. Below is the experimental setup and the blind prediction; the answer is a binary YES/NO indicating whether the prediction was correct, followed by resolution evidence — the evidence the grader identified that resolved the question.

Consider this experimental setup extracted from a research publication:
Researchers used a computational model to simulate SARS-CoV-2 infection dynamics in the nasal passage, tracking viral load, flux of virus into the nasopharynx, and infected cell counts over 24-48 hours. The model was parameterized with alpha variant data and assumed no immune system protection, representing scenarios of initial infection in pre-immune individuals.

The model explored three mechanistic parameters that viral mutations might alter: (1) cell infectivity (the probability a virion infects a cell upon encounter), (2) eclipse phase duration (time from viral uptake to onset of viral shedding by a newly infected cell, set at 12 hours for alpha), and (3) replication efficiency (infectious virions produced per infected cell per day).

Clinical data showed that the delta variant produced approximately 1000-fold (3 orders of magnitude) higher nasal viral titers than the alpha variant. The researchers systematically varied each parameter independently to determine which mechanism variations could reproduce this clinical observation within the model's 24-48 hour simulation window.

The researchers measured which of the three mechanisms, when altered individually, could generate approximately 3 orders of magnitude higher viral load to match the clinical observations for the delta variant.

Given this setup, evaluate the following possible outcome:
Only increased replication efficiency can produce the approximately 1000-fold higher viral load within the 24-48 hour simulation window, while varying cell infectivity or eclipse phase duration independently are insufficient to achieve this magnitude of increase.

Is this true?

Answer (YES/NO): NO